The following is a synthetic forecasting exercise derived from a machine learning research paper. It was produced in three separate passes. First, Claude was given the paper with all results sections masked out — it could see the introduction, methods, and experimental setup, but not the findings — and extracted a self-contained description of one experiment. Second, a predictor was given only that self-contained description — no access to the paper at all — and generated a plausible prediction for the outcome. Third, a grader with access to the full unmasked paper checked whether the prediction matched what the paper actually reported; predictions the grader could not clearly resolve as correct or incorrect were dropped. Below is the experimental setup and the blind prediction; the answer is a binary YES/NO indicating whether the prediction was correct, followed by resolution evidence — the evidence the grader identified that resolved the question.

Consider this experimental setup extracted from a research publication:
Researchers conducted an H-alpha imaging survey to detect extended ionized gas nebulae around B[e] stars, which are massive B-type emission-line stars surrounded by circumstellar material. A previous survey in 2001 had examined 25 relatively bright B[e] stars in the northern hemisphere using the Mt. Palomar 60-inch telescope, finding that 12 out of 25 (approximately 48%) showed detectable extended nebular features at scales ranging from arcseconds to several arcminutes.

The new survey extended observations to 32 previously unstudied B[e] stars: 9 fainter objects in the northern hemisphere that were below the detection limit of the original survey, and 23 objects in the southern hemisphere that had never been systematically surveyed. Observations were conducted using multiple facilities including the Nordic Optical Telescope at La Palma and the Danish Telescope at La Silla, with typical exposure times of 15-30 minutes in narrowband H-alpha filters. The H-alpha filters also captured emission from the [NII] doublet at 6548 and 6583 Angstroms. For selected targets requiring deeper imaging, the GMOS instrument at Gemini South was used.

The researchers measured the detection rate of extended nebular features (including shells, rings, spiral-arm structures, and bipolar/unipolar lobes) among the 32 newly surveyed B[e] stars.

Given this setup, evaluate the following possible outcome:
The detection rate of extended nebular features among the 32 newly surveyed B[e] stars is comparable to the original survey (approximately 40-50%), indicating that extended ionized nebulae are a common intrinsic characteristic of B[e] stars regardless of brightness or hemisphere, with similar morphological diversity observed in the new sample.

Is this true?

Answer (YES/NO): YES